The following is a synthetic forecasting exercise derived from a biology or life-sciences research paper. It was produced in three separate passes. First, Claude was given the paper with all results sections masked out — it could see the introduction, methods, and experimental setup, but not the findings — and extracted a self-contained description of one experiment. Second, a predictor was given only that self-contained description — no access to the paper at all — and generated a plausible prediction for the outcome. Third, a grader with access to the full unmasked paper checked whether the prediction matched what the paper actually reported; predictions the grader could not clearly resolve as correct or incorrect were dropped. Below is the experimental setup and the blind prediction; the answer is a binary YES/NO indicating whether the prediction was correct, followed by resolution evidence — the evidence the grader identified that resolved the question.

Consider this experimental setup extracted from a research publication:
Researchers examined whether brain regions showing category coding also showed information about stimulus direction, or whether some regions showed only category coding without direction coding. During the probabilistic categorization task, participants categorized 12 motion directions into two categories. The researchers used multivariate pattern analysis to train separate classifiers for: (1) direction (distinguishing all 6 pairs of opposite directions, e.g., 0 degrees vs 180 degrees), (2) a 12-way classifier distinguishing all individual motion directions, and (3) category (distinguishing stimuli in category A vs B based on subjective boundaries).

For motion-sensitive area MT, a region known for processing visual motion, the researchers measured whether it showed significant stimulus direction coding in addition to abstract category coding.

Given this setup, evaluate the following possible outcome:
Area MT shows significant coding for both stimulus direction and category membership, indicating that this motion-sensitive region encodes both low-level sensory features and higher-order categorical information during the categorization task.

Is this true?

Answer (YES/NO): NO